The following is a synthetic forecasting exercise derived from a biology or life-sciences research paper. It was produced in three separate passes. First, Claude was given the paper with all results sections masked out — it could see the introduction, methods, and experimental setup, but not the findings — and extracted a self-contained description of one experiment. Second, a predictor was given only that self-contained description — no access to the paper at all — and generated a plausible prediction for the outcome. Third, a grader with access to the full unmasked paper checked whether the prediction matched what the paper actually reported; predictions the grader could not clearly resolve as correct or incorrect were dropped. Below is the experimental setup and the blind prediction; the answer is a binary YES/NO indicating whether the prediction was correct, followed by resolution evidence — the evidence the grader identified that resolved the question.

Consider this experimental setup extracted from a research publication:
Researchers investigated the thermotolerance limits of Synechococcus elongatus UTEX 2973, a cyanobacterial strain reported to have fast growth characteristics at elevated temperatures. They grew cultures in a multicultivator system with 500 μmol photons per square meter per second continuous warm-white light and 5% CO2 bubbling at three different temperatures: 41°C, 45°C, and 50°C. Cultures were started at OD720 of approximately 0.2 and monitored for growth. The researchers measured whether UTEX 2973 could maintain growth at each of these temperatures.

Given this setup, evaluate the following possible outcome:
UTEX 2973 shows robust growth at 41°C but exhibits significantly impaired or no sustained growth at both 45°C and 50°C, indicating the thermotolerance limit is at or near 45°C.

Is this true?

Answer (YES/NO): NO